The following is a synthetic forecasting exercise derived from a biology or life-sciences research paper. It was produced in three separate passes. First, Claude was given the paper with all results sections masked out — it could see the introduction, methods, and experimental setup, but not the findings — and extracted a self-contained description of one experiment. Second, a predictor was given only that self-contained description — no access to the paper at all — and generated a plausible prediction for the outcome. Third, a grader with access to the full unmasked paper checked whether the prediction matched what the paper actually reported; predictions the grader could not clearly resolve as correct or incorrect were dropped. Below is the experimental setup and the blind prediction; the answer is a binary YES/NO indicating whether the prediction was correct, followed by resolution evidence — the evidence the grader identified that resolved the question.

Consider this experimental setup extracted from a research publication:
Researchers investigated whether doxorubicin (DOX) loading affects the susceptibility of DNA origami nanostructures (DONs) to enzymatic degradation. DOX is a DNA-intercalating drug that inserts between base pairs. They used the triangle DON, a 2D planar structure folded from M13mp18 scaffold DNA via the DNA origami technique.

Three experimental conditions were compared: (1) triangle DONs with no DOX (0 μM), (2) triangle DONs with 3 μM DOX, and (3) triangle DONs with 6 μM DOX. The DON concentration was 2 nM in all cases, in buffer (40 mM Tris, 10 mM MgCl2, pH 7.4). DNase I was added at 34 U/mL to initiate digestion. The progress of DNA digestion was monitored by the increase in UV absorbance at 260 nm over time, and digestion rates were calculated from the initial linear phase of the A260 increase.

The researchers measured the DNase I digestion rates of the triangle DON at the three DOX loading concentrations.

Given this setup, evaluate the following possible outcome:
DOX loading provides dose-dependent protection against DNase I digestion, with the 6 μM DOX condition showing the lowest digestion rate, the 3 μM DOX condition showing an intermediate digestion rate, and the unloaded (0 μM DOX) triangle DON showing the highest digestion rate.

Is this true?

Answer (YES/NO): YES